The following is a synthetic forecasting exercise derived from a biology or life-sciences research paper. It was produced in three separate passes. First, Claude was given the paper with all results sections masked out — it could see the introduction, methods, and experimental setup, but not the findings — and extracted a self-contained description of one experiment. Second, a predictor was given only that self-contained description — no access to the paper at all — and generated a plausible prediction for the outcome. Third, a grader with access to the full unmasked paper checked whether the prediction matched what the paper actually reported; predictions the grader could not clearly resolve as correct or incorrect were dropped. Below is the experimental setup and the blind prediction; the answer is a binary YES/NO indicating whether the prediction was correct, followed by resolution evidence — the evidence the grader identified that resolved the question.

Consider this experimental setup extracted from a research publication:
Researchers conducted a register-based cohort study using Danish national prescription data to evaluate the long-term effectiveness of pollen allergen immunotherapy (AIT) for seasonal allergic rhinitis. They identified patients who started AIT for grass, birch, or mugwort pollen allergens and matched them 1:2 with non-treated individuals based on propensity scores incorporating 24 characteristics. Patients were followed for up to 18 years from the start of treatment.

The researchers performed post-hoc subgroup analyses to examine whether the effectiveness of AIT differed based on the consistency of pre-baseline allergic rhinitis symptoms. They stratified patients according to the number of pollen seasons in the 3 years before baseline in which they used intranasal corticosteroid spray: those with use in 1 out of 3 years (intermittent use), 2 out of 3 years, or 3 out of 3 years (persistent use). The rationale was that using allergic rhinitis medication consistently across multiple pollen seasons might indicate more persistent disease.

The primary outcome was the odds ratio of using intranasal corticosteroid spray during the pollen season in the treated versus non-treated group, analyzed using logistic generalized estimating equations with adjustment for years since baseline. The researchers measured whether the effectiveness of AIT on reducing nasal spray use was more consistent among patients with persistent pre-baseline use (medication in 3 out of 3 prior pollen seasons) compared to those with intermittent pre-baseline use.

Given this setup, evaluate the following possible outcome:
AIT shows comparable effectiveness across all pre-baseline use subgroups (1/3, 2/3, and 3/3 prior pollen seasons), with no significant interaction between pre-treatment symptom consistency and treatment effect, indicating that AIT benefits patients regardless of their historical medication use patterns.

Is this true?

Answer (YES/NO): NO